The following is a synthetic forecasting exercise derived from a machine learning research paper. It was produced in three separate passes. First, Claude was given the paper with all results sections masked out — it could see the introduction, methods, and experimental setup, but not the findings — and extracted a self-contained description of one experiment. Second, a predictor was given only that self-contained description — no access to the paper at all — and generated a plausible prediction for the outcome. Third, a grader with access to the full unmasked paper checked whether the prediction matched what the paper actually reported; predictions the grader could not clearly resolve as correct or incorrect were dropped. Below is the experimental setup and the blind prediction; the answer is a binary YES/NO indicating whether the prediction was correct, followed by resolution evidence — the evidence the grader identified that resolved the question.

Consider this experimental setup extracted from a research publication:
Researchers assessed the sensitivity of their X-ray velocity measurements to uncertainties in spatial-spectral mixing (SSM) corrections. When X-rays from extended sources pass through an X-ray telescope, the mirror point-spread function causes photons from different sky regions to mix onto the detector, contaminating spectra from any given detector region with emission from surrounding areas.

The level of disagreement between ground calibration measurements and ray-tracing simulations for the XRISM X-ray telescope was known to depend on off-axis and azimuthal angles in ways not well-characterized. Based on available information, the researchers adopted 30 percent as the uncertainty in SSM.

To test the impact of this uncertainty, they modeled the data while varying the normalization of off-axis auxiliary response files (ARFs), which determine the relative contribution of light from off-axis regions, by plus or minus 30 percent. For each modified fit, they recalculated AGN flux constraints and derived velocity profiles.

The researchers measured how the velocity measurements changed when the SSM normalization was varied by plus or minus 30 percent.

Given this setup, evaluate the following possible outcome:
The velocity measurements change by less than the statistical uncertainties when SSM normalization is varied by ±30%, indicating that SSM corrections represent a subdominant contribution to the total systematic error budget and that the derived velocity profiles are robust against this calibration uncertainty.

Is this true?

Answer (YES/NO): YES